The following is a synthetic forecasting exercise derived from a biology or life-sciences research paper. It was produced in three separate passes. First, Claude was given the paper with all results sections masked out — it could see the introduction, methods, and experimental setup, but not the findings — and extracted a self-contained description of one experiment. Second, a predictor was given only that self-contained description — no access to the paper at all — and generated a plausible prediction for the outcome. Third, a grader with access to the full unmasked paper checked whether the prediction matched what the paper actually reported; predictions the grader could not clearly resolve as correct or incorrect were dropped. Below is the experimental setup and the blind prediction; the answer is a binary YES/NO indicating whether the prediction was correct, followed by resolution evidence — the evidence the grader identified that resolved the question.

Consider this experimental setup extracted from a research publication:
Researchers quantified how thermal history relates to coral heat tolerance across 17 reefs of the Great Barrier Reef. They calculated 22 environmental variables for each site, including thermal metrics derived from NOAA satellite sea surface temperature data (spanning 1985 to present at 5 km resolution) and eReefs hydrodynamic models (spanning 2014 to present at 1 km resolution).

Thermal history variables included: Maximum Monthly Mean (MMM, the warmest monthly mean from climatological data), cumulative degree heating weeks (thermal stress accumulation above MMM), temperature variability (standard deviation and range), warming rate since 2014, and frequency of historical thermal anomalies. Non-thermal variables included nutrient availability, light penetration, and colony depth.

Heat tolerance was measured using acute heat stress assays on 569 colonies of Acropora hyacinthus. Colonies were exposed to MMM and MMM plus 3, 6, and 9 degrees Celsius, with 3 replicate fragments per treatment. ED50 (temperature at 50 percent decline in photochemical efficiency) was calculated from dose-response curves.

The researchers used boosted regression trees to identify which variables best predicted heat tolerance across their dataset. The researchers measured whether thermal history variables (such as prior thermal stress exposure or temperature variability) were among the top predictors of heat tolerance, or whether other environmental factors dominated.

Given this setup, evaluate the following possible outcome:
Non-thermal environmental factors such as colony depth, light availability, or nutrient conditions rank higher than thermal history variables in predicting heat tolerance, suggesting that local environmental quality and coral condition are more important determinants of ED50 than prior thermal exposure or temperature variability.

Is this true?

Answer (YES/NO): NO